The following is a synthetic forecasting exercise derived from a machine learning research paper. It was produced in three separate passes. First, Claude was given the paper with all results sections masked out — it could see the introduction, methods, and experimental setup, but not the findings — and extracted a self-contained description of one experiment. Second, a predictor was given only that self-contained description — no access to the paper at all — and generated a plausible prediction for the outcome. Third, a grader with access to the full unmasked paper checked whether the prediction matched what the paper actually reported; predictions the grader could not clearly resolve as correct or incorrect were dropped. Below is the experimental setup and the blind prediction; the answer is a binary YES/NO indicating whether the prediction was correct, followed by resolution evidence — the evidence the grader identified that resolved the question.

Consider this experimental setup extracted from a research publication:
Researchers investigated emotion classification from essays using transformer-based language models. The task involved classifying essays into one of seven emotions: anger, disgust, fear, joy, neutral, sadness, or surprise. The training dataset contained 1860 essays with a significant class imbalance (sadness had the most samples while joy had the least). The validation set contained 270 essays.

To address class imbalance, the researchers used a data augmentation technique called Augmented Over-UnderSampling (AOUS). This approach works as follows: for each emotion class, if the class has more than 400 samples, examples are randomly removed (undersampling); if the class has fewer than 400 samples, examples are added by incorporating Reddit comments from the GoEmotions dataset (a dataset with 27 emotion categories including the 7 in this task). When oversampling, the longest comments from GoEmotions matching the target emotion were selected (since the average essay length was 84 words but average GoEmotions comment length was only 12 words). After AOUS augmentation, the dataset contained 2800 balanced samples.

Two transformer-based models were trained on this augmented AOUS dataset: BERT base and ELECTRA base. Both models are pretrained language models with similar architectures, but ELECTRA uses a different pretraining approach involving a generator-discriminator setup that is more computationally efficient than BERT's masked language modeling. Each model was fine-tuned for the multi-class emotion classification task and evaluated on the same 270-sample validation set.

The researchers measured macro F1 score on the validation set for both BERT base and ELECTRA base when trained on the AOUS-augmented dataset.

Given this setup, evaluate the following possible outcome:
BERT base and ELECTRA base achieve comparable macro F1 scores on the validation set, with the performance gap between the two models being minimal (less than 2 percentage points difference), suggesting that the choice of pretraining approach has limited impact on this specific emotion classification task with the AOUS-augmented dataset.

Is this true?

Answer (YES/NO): YES